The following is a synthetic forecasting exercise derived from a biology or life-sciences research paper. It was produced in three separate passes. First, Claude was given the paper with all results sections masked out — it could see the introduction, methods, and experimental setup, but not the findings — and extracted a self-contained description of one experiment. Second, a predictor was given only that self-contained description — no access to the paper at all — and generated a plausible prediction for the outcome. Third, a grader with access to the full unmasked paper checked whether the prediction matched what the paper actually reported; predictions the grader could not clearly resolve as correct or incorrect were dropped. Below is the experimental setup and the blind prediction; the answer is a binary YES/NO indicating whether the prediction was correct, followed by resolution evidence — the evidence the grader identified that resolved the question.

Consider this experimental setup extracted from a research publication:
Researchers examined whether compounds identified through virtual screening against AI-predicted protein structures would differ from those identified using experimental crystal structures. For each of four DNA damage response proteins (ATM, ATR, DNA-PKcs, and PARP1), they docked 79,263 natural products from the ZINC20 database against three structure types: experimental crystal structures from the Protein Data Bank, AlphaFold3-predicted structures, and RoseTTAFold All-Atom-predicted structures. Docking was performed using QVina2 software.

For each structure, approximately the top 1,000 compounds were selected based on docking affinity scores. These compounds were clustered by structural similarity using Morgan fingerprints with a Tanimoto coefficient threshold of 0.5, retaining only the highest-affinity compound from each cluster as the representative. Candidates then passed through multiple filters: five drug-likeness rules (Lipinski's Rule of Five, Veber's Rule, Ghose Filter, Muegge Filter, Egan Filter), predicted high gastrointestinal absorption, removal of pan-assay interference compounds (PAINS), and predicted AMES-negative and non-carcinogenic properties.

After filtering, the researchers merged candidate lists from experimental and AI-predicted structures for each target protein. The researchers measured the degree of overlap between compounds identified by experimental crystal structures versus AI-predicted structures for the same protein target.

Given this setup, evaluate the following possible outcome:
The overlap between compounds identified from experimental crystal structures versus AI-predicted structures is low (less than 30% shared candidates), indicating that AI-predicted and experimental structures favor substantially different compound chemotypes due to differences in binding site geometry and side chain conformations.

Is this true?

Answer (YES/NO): NO